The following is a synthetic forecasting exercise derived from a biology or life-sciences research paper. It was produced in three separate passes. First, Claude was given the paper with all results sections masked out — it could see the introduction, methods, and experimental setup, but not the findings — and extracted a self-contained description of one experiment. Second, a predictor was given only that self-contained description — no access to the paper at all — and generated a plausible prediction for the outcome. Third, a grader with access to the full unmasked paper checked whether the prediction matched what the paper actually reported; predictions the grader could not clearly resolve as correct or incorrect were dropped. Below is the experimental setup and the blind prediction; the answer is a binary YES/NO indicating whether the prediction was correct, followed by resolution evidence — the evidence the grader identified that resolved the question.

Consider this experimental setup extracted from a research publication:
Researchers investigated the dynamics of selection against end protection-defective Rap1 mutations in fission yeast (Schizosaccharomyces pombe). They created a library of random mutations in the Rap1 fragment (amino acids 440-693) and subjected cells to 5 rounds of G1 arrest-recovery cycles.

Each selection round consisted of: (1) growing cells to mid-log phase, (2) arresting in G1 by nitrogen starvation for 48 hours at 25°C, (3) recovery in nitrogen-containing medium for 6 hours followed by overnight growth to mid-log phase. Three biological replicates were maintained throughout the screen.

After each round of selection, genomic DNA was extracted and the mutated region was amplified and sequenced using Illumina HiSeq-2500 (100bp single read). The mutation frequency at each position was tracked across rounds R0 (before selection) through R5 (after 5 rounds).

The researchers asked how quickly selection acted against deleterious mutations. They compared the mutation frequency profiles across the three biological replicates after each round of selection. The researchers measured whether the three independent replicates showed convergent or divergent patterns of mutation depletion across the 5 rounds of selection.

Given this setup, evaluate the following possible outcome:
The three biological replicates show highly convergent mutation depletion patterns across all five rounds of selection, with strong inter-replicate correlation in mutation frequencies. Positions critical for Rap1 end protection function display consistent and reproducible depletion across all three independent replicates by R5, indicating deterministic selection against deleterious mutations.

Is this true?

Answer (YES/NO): YES